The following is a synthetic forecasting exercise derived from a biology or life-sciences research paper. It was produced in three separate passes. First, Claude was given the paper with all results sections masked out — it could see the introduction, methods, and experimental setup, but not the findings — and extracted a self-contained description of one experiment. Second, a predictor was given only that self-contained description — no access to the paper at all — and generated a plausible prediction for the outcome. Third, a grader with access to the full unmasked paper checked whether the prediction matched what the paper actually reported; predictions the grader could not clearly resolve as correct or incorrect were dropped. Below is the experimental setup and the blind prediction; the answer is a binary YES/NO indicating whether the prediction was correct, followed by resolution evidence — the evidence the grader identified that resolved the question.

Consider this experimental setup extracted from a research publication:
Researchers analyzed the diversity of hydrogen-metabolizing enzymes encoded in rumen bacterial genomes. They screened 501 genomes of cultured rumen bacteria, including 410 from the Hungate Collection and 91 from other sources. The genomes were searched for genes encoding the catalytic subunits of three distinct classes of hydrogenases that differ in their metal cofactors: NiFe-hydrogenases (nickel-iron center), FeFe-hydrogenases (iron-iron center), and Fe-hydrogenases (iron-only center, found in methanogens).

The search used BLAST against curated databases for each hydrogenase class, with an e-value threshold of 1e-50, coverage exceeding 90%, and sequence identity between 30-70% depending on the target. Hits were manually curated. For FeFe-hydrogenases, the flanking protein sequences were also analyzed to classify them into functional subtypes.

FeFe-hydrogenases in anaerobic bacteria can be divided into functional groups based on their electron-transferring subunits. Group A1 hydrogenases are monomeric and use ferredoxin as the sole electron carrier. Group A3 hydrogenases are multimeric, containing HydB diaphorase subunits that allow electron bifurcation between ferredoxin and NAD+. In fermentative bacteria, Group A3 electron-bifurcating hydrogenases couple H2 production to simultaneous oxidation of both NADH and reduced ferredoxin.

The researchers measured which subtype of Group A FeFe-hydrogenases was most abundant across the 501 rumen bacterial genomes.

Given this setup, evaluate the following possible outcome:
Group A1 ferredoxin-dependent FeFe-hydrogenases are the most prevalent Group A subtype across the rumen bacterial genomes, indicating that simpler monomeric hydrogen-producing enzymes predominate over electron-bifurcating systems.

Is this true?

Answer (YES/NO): NO